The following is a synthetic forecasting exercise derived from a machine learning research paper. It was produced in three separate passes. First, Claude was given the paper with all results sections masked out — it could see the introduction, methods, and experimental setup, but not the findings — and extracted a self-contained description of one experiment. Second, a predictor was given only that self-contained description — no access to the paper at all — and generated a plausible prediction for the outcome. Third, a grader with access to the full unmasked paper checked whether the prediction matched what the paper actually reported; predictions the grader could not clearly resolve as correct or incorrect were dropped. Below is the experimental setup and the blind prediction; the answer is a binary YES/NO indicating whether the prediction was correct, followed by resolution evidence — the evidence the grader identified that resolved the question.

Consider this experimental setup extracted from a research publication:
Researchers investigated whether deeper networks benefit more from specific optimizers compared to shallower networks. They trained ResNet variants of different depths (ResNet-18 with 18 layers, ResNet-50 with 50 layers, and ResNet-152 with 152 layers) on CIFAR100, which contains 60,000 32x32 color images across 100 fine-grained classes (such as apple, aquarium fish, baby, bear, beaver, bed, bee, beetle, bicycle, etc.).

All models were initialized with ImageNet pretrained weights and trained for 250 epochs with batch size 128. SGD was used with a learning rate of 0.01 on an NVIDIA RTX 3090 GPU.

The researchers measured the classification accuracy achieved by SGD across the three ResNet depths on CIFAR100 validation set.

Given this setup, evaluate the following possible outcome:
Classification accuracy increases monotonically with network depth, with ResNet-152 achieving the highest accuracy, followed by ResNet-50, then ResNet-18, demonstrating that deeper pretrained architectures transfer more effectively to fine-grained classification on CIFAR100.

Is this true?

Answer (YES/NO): NO